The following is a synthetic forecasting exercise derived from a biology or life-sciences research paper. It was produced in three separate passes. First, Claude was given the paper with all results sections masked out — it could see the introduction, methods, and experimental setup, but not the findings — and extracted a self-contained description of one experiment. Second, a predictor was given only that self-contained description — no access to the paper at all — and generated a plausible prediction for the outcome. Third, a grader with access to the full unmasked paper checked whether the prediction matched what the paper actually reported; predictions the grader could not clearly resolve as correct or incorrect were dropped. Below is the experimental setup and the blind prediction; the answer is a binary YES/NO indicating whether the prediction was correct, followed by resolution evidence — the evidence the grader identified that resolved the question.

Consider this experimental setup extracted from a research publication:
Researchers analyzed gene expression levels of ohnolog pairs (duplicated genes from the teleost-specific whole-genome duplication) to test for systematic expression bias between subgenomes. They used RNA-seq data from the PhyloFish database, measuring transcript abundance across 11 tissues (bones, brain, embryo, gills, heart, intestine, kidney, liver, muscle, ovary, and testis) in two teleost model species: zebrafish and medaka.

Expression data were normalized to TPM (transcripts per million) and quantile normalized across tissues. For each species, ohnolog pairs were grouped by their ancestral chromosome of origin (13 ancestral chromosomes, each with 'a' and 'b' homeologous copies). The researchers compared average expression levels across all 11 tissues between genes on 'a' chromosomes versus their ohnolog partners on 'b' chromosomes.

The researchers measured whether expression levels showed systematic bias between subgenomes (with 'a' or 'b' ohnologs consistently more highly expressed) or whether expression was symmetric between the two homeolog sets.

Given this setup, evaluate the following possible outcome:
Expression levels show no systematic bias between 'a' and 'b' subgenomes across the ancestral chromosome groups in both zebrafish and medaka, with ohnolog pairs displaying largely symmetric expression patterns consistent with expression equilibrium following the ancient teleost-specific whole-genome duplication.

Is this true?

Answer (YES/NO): YES